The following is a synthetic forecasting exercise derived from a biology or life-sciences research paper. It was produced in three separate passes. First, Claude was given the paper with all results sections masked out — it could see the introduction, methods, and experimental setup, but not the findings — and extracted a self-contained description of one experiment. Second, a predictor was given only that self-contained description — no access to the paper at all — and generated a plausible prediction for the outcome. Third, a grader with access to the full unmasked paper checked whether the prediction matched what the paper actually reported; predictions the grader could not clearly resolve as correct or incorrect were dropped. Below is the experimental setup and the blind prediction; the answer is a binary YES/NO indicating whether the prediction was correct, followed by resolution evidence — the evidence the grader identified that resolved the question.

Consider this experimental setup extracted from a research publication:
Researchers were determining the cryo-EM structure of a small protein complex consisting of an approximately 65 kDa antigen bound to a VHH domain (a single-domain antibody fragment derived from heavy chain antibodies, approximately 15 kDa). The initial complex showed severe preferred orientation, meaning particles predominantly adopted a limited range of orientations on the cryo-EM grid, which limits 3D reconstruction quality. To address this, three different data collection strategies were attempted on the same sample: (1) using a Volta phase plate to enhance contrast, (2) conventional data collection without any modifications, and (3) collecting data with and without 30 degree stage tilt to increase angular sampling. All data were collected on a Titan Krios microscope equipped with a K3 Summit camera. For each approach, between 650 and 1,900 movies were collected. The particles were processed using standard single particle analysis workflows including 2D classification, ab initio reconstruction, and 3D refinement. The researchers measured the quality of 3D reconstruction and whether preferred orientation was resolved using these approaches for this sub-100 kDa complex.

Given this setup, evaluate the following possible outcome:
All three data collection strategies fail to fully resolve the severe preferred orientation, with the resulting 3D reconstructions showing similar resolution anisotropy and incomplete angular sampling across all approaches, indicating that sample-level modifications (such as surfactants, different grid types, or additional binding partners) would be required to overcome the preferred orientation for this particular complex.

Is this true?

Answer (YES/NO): YES